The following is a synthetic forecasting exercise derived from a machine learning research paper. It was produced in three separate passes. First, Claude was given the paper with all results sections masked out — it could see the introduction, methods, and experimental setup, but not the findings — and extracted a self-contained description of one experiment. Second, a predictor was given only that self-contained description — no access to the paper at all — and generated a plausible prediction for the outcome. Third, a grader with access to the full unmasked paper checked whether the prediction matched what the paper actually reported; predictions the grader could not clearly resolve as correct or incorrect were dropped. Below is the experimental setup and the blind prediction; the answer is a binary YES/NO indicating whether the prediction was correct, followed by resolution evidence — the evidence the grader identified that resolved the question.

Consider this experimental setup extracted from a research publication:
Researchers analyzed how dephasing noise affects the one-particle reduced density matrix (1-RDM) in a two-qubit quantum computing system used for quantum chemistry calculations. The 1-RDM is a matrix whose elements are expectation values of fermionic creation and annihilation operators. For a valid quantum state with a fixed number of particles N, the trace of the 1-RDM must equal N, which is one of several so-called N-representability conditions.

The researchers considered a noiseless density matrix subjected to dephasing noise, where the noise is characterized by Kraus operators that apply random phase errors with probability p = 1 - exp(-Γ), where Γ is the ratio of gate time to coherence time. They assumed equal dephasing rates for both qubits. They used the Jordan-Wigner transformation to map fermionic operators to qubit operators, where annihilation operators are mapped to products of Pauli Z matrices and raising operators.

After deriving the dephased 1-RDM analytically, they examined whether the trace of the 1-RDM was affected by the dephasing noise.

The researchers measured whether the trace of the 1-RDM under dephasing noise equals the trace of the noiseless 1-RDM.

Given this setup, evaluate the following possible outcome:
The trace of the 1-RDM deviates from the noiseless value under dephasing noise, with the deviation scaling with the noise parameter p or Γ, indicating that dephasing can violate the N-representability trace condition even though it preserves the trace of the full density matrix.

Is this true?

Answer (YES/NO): NO